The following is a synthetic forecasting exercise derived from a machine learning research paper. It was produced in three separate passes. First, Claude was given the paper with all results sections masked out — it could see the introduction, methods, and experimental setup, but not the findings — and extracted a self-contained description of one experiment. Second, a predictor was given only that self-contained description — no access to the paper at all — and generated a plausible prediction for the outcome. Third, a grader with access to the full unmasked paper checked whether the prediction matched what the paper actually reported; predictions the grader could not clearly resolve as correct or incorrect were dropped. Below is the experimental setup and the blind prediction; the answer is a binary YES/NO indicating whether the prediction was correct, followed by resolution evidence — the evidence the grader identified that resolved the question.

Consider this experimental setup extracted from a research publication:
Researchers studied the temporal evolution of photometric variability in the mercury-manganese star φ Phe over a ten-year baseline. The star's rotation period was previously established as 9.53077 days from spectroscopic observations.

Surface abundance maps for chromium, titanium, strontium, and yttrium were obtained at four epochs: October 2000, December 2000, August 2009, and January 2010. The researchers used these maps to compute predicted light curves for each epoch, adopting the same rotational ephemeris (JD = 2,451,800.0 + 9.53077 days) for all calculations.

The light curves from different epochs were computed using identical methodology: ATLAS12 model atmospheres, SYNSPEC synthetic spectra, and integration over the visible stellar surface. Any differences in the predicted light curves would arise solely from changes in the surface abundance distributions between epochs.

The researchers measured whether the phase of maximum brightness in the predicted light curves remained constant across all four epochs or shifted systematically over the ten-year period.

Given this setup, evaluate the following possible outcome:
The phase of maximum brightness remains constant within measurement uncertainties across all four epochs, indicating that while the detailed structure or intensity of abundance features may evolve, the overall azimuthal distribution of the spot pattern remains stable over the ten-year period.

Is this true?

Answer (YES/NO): NO